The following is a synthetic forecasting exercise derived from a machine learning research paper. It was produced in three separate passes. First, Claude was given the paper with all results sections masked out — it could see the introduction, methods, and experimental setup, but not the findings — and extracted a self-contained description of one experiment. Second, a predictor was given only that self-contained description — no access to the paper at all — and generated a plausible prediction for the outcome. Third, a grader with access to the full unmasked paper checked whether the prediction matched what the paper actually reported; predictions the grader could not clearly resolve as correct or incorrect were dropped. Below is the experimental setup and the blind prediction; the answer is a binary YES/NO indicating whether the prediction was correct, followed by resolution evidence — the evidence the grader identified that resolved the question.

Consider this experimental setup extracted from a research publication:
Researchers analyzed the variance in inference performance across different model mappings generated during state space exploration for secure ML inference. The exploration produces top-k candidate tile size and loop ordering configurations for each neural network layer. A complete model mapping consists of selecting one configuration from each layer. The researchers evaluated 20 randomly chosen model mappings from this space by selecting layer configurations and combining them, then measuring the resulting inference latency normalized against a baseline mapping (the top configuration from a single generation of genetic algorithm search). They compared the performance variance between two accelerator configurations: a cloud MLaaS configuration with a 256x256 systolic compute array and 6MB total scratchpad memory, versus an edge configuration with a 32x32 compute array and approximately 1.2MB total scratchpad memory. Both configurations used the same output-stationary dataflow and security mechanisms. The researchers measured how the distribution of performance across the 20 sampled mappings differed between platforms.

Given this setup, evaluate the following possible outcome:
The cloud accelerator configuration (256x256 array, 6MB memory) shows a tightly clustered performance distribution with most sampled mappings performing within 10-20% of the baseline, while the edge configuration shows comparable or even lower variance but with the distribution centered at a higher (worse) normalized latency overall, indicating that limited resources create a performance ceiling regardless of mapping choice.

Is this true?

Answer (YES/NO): NO